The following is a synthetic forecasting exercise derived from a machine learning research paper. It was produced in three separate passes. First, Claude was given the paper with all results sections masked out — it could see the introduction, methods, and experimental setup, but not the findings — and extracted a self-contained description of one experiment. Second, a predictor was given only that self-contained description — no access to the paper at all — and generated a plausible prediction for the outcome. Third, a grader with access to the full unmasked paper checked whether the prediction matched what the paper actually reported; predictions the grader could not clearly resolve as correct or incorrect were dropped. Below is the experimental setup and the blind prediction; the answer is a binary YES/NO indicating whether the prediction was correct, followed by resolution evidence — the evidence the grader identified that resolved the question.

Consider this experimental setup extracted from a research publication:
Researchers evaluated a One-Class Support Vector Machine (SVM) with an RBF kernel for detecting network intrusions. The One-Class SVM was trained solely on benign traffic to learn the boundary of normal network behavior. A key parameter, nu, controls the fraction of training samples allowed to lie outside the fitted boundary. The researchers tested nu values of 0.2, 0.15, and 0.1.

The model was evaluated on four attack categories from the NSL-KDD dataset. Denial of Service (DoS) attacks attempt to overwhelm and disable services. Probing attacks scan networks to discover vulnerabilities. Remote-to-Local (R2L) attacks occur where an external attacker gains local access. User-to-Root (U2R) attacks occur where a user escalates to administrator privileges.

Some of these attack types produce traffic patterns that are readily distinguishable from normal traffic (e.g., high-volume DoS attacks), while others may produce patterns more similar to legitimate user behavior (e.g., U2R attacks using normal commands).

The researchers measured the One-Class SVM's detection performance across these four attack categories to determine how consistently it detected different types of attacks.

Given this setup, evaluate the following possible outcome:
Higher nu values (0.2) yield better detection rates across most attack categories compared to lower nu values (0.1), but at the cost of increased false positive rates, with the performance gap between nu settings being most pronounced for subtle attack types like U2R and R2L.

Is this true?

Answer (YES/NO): NO